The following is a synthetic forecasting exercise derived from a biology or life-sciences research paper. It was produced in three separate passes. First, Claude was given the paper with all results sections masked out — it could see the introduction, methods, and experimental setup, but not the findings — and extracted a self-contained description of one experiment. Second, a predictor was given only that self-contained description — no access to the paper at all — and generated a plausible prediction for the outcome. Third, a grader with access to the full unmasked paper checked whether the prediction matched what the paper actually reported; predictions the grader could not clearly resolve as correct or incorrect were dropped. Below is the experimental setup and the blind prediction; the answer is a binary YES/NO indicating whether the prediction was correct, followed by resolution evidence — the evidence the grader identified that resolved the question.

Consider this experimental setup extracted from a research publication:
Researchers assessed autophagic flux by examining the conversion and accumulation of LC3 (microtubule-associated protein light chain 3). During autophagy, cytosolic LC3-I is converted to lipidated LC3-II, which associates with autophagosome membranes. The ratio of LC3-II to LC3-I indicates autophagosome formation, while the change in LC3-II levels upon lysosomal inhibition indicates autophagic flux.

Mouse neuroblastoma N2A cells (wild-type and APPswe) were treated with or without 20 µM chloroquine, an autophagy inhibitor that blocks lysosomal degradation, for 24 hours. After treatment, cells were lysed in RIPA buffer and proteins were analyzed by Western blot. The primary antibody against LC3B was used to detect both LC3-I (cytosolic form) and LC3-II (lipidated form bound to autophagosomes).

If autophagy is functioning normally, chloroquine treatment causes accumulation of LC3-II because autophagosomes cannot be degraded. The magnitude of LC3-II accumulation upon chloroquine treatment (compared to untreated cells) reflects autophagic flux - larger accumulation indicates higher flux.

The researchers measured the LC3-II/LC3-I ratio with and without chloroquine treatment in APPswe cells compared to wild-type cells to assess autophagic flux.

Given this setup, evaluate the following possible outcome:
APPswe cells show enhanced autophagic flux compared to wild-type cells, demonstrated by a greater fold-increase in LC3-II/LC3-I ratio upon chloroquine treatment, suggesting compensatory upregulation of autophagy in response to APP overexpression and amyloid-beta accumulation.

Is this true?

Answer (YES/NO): NO